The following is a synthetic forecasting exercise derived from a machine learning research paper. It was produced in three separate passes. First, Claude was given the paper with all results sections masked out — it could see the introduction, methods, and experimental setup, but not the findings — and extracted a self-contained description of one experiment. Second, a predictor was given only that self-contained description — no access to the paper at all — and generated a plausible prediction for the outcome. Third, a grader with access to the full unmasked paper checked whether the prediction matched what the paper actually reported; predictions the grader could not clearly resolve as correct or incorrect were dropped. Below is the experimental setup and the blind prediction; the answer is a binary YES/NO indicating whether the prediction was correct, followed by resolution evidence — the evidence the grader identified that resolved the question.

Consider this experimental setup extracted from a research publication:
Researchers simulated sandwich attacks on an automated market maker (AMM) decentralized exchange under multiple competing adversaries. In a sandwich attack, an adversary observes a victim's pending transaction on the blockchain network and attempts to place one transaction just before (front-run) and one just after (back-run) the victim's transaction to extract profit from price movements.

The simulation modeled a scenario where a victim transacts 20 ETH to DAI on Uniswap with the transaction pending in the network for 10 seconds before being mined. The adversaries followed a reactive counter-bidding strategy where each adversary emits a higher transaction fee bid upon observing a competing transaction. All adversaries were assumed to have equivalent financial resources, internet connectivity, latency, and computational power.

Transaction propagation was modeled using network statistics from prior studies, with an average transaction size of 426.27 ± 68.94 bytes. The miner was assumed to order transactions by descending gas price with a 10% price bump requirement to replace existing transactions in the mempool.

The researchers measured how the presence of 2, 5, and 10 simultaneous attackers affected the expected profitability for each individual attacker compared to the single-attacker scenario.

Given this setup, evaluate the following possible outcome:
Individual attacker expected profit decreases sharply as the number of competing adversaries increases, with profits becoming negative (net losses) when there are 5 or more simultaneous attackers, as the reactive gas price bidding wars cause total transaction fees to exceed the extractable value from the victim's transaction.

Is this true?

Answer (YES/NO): NO